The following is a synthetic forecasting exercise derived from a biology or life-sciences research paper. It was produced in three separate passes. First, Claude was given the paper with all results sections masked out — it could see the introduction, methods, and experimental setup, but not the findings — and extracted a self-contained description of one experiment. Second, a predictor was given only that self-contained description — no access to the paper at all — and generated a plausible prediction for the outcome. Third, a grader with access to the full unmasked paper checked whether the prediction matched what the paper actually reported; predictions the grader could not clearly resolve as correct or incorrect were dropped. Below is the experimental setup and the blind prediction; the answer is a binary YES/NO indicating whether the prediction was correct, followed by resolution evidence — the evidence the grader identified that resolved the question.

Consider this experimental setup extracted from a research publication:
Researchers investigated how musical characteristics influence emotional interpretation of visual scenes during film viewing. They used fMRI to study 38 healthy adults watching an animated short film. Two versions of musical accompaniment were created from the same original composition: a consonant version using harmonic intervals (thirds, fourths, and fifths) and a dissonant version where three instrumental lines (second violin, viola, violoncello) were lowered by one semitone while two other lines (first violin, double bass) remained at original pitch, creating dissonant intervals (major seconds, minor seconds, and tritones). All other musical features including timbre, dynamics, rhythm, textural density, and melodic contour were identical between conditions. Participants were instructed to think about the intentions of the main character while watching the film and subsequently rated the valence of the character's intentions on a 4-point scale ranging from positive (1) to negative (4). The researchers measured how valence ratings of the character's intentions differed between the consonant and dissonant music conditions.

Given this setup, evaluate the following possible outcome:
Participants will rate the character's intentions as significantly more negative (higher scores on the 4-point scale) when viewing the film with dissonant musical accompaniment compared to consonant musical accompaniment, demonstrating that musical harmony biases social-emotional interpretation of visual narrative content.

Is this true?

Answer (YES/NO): YES